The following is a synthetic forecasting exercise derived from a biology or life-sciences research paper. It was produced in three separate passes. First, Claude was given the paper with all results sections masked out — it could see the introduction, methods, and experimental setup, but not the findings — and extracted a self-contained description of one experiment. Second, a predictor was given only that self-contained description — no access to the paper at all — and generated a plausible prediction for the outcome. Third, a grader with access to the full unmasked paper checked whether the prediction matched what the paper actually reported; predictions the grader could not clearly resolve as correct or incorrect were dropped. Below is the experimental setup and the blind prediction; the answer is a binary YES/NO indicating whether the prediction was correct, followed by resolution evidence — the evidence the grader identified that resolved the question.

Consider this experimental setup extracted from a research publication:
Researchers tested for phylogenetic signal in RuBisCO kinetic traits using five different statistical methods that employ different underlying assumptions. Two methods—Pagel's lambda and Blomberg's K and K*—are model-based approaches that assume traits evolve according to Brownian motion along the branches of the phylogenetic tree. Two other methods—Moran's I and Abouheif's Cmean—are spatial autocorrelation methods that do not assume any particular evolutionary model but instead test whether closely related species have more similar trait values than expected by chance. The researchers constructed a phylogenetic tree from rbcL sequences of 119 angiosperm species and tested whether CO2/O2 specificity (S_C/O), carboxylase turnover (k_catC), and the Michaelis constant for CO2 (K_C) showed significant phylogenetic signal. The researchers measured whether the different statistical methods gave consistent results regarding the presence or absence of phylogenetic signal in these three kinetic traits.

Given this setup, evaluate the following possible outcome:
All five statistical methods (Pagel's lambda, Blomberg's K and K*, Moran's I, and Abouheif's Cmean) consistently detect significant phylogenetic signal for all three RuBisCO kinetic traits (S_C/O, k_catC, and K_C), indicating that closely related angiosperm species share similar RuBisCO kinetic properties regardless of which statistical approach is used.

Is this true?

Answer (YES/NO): YES